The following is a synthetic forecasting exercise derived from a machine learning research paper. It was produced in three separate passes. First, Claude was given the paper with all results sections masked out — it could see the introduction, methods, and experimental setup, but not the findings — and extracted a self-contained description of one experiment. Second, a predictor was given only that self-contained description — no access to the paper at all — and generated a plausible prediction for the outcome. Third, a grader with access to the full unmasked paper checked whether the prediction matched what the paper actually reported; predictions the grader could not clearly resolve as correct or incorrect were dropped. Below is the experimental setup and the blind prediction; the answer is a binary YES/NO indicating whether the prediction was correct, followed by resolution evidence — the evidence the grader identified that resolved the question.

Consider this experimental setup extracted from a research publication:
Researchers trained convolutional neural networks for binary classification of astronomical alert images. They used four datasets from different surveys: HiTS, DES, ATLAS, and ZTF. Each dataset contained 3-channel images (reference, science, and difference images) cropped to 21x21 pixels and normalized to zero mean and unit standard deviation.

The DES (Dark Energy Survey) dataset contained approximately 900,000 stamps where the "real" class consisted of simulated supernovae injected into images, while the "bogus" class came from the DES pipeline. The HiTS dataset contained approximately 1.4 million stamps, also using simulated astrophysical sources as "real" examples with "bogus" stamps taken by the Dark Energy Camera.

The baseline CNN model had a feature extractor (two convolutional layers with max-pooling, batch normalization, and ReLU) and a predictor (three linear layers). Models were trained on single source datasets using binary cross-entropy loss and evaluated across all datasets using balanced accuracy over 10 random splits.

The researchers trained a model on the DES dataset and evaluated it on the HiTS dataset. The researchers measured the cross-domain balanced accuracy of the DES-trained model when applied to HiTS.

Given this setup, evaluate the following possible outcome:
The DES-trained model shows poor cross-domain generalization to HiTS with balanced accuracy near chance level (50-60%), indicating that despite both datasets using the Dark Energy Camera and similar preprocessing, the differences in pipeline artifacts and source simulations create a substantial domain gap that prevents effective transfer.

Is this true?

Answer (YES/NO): NO